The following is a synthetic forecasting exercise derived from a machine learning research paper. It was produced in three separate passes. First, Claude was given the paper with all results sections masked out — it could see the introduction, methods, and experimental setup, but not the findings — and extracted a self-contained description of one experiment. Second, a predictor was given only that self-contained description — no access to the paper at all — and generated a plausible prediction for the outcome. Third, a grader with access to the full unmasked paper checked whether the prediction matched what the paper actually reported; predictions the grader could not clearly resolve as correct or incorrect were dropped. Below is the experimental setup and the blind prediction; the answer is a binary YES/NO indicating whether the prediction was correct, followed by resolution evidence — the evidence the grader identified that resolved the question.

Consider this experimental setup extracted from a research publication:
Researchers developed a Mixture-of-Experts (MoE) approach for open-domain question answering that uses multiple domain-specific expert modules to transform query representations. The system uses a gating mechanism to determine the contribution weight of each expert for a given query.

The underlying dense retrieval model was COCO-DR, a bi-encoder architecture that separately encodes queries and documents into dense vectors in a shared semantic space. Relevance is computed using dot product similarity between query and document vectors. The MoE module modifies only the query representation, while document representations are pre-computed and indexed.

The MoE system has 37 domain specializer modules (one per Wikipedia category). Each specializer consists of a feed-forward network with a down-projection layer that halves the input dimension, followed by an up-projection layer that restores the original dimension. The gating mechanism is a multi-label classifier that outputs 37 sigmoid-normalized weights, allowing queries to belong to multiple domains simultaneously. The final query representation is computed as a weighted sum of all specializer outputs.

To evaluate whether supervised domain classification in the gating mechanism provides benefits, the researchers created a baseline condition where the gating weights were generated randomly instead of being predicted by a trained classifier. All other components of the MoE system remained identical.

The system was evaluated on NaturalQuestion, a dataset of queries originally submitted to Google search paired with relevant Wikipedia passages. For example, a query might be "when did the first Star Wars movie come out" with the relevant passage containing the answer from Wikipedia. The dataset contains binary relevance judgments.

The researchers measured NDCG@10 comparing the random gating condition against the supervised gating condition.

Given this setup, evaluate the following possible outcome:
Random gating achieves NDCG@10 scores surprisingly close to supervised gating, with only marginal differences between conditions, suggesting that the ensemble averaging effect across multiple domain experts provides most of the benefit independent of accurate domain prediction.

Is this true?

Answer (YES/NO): NO